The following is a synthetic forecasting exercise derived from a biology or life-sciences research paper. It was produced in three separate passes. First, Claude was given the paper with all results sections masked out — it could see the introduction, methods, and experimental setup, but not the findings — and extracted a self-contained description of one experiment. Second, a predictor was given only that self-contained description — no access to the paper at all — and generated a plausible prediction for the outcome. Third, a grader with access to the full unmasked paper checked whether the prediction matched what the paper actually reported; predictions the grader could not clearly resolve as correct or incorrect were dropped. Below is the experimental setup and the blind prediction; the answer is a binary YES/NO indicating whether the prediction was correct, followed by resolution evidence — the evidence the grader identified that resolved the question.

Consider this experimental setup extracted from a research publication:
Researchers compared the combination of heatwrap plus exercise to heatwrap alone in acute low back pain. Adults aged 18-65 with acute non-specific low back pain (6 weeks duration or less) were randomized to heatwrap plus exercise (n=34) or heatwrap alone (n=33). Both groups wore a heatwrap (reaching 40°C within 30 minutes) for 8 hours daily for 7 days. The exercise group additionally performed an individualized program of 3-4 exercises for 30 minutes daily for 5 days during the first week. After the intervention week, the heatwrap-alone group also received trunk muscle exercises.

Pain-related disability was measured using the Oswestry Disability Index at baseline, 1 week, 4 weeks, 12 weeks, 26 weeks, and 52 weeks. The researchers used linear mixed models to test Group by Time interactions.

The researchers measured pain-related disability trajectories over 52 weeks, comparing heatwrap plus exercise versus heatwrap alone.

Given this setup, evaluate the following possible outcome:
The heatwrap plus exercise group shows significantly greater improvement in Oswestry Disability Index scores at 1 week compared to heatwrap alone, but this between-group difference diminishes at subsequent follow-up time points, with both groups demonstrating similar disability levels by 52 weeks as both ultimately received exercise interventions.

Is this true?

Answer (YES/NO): NO